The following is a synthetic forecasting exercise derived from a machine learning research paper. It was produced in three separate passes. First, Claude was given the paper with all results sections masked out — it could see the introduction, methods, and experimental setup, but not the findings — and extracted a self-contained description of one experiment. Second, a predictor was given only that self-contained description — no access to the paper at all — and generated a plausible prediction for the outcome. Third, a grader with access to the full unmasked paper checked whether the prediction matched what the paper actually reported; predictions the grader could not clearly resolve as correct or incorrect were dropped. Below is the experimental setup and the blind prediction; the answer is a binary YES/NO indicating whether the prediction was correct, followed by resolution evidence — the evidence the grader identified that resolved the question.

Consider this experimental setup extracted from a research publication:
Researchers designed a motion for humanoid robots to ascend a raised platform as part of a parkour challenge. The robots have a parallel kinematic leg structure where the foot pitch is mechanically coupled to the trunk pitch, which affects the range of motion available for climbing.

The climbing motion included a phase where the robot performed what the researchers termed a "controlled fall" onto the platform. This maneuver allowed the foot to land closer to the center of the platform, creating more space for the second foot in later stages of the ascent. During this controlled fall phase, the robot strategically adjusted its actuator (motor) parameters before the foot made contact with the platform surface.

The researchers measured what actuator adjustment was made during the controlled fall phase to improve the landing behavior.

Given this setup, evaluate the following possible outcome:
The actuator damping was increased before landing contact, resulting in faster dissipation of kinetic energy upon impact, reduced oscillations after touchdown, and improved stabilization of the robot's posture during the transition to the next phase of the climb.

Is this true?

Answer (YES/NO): NO